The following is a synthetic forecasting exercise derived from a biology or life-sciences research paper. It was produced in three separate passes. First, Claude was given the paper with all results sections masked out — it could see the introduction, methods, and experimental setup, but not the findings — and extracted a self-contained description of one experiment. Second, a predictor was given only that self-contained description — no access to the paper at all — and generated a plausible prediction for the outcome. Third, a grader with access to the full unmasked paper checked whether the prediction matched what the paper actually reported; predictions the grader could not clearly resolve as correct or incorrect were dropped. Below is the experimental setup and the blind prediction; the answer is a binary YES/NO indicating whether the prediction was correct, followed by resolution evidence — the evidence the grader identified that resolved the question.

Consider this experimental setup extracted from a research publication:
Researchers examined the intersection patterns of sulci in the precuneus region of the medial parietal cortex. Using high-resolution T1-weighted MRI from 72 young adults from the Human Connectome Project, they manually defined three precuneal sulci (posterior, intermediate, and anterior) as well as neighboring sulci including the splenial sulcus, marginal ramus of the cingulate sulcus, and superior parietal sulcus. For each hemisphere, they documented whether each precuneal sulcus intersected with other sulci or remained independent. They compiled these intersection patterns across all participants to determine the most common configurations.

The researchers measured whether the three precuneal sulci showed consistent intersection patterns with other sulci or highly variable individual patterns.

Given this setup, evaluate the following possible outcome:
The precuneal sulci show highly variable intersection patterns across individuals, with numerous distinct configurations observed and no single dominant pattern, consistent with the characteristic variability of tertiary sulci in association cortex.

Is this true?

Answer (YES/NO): NO